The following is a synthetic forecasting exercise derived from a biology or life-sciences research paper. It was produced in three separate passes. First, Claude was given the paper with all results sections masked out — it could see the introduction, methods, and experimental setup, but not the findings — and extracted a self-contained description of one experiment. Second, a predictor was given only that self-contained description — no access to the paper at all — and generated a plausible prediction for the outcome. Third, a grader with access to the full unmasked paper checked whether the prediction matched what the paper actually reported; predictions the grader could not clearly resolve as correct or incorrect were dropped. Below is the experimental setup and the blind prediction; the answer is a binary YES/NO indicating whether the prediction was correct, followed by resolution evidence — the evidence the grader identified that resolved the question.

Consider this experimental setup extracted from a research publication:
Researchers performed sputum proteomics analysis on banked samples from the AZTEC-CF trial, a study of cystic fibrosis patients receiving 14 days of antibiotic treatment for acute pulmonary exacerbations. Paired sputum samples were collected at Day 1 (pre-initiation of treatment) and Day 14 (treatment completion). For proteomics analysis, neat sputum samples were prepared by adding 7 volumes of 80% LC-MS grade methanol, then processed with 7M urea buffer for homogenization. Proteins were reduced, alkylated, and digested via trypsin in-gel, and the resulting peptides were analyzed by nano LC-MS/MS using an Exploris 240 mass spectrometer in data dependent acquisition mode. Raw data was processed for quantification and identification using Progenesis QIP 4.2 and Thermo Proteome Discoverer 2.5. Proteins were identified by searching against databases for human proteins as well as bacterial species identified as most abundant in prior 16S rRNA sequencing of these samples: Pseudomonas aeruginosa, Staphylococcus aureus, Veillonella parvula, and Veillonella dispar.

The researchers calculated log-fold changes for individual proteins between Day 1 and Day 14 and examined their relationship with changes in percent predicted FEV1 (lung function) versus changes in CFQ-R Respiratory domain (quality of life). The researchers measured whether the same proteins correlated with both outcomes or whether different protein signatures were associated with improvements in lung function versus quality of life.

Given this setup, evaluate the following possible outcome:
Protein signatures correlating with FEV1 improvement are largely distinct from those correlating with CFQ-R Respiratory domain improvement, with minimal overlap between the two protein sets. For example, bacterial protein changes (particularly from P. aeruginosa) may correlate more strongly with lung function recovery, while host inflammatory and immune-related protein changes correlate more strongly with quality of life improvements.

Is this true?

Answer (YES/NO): NO